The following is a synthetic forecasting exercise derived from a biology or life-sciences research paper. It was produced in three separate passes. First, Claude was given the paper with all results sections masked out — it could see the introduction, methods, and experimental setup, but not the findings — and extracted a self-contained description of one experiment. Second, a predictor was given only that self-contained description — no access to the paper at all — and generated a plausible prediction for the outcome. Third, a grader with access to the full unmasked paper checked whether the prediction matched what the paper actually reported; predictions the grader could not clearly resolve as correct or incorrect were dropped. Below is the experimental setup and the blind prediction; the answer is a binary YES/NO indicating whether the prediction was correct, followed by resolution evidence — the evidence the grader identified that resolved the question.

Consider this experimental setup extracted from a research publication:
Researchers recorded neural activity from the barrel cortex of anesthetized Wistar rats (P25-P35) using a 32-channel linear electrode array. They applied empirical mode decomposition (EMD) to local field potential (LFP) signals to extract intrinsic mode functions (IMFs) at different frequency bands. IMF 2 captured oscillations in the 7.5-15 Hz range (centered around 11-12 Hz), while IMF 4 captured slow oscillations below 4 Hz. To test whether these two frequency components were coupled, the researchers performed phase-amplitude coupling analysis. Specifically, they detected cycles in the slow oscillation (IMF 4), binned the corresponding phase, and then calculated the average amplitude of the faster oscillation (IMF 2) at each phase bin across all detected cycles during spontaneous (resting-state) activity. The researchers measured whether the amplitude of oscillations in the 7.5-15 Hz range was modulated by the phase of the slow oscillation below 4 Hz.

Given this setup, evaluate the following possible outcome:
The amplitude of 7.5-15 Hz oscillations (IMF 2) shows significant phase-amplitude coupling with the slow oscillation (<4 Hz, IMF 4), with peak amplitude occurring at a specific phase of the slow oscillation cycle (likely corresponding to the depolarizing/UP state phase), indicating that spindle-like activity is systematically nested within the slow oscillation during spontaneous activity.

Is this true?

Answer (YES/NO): YES